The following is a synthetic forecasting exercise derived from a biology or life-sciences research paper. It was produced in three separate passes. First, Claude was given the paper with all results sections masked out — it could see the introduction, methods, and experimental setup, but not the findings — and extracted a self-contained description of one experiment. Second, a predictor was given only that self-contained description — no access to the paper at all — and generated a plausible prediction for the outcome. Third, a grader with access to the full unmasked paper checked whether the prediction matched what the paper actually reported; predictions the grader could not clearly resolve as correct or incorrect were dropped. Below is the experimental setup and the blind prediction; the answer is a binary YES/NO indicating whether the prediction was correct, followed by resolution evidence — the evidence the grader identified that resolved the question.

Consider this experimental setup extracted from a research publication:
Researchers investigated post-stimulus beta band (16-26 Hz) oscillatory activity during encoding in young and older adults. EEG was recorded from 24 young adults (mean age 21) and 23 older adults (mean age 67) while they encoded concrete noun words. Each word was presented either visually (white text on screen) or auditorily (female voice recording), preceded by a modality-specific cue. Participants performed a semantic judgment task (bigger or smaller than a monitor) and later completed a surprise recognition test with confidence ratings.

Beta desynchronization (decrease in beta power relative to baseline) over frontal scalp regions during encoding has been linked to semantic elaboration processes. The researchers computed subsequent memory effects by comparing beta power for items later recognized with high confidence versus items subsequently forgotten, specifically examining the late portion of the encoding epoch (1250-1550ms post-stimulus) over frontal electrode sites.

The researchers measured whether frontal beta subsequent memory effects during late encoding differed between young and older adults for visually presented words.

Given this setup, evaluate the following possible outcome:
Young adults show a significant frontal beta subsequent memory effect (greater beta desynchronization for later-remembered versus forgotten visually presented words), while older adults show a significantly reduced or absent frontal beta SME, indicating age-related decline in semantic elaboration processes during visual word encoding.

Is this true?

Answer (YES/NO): YES